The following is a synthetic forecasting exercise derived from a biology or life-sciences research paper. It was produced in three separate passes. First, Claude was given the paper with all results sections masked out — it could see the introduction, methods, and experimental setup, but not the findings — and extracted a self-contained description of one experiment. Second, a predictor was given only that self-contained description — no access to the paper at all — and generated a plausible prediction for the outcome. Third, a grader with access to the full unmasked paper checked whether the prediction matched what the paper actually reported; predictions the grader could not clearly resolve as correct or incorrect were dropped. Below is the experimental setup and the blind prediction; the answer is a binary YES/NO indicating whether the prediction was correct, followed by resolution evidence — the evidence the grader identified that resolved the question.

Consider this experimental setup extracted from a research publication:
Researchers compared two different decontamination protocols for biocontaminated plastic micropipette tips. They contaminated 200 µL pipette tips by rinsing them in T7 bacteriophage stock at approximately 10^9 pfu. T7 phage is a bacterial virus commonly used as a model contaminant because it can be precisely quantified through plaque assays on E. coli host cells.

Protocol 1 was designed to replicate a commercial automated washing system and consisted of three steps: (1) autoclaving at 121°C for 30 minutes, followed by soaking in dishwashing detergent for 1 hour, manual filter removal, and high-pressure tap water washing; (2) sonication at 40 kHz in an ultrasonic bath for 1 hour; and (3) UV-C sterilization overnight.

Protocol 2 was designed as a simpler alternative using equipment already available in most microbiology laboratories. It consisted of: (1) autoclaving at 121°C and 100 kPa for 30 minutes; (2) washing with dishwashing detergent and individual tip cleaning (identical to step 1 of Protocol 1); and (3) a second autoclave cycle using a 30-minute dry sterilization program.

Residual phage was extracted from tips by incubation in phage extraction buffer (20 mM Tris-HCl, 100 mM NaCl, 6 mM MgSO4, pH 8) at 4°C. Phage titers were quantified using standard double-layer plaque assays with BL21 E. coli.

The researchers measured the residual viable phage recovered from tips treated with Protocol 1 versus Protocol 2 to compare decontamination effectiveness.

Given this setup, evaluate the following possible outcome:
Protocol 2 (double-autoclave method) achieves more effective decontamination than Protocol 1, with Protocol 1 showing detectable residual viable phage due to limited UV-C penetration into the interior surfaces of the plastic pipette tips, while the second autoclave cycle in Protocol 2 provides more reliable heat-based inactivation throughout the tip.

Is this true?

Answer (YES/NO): NO